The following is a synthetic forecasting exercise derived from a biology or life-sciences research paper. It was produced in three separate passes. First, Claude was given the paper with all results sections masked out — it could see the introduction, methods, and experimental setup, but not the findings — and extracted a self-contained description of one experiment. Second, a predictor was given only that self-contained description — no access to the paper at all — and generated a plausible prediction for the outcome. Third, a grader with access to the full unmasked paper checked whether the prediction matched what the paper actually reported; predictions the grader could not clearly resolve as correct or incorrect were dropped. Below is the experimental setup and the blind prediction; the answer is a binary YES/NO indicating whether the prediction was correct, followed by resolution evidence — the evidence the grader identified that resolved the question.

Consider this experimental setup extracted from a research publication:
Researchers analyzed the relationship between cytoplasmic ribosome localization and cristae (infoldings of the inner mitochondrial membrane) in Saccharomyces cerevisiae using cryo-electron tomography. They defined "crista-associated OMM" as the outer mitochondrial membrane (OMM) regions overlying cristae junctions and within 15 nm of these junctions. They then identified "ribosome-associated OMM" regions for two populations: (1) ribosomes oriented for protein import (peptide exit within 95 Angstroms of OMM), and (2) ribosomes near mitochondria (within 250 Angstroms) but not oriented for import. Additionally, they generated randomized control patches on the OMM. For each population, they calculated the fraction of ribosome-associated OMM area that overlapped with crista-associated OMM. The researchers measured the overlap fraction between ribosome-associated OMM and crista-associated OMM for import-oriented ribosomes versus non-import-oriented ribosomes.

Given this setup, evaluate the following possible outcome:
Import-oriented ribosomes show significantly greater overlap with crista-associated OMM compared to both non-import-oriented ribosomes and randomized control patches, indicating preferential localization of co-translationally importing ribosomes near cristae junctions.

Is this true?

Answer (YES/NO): NO